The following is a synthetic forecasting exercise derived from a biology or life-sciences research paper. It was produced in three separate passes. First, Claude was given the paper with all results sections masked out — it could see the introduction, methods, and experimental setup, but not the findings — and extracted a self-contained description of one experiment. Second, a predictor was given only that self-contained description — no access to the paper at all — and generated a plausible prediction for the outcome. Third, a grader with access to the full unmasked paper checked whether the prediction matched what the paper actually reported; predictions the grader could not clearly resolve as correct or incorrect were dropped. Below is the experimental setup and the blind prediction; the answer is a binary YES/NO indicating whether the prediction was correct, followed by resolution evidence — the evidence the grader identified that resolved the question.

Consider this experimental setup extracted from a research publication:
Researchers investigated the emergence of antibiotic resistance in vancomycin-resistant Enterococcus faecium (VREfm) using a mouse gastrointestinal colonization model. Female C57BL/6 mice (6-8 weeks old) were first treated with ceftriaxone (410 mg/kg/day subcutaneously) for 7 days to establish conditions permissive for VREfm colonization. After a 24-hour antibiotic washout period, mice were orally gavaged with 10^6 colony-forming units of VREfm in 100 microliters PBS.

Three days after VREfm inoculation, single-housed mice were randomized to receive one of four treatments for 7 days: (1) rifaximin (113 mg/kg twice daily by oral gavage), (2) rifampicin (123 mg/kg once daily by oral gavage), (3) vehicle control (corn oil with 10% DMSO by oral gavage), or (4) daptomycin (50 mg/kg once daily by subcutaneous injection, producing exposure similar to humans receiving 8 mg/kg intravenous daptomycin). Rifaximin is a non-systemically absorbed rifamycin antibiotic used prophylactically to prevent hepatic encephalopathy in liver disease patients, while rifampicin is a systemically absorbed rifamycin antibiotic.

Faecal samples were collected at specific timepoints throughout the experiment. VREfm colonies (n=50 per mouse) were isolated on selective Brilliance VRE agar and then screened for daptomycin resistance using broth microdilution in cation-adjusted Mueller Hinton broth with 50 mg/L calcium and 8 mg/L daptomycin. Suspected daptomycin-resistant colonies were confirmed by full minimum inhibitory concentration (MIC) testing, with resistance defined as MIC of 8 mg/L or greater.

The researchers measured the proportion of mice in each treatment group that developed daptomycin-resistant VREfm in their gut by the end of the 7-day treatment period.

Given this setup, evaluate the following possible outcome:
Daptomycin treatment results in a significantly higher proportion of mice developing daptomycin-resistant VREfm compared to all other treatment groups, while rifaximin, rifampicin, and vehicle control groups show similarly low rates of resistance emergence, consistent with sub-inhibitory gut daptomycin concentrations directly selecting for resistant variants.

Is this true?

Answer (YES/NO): NO